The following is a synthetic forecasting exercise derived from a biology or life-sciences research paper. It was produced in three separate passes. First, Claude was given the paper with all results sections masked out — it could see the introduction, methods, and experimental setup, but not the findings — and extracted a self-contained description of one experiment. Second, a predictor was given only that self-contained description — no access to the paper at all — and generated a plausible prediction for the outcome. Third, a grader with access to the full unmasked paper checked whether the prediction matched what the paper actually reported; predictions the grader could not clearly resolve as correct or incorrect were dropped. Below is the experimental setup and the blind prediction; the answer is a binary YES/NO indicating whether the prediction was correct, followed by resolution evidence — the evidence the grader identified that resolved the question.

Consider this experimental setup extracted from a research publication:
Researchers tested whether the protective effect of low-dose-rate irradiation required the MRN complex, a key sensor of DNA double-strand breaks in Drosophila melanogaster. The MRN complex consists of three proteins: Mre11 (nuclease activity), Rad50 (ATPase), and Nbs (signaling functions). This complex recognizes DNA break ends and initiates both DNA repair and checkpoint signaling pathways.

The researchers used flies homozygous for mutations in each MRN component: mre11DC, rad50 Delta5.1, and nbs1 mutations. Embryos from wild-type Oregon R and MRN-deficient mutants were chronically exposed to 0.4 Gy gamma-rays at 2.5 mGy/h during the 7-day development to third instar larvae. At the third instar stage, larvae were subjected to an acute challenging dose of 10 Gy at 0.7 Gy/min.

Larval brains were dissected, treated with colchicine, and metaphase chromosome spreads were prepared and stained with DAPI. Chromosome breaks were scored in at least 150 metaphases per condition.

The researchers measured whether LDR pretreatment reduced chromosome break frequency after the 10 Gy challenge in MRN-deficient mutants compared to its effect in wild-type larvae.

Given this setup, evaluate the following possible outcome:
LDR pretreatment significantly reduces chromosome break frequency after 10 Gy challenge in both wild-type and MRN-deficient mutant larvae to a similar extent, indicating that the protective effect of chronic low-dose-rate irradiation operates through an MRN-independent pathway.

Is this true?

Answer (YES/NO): NO